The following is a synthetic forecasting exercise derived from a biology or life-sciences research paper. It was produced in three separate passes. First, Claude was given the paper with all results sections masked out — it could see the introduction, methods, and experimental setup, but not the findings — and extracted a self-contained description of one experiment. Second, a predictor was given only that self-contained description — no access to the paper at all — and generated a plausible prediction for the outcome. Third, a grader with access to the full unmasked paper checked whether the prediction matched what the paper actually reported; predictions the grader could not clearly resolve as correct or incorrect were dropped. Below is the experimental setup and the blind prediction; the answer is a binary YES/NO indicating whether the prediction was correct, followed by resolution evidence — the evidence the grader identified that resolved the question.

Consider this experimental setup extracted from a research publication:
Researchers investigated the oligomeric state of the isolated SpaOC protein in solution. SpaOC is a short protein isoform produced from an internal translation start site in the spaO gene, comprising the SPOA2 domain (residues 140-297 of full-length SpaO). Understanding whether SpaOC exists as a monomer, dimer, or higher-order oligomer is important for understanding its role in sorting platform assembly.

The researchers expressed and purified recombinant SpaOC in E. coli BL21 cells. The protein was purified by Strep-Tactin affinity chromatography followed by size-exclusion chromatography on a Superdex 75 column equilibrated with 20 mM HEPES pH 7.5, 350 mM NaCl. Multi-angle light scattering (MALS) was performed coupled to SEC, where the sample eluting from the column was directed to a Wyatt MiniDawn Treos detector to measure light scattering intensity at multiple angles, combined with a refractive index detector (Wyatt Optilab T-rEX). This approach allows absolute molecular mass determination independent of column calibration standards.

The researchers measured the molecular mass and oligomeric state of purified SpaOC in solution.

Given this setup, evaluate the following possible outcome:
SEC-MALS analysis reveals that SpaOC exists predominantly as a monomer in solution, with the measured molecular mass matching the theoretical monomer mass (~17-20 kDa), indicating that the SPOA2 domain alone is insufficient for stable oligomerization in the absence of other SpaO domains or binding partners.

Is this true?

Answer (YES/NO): NO